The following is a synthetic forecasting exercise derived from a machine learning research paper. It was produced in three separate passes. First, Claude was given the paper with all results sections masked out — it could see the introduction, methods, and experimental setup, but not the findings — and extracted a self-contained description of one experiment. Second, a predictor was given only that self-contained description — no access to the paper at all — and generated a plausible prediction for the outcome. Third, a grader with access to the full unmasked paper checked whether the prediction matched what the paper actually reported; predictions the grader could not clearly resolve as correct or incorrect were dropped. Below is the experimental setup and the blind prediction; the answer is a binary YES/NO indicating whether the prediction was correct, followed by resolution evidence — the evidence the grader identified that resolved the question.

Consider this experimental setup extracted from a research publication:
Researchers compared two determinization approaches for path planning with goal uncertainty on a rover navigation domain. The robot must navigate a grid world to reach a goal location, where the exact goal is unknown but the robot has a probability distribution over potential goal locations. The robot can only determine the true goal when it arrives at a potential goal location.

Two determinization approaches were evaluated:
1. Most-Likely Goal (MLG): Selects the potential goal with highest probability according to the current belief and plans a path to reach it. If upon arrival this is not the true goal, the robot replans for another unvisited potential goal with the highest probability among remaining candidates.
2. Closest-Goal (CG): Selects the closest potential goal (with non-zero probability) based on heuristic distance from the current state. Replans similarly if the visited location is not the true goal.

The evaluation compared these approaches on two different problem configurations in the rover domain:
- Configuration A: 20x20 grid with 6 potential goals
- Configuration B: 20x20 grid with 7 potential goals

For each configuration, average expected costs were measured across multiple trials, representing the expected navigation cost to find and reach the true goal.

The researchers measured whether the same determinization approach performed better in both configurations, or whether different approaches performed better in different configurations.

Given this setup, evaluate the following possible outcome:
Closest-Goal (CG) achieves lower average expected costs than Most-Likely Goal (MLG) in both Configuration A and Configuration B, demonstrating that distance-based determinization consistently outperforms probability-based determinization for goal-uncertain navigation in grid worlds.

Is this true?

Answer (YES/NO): NO